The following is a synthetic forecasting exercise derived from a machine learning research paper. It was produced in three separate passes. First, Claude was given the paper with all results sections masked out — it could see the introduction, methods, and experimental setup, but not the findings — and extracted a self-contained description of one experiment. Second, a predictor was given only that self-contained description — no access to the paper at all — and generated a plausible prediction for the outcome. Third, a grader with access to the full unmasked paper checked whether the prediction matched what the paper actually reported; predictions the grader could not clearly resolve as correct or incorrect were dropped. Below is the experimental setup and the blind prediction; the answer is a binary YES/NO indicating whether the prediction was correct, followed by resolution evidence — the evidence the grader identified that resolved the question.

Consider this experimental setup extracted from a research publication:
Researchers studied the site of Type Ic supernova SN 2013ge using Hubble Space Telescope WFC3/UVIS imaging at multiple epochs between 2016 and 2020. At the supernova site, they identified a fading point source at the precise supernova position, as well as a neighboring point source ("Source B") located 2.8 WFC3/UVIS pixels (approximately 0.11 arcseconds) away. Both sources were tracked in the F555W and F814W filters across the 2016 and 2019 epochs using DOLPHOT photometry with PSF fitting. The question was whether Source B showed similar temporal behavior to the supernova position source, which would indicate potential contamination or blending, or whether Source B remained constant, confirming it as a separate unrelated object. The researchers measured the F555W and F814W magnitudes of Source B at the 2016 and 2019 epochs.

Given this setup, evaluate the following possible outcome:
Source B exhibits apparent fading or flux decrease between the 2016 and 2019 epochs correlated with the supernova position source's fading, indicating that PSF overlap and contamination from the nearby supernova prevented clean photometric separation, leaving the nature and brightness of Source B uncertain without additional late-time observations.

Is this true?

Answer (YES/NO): NO